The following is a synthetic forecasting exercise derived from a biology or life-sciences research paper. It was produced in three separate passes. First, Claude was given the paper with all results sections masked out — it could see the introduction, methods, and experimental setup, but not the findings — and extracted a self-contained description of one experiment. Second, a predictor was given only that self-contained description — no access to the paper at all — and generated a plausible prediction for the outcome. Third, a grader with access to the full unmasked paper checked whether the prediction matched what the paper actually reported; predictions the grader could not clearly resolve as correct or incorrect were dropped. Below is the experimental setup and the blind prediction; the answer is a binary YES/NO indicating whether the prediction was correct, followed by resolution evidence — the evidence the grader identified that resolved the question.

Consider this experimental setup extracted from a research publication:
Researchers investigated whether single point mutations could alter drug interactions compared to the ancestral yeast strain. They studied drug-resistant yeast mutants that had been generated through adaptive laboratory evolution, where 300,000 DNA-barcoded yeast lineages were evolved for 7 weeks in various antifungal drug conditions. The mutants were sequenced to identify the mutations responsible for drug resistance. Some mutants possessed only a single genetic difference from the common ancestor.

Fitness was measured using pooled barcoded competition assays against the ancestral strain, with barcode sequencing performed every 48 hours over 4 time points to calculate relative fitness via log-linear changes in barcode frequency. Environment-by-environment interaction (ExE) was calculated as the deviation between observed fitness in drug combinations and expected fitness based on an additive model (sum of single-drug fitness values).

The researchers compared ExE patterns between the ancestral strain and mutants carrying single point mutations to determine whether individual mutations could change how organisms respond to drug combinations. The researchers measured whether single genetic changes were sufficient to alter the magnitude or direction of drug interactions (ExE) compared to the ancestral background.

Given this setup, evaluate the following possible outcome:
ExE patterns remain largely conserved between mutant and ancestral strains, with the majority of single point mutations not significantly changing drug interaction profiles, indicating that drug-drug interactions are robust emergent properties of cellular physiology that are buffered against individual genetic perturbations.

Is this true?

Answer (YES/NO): NO